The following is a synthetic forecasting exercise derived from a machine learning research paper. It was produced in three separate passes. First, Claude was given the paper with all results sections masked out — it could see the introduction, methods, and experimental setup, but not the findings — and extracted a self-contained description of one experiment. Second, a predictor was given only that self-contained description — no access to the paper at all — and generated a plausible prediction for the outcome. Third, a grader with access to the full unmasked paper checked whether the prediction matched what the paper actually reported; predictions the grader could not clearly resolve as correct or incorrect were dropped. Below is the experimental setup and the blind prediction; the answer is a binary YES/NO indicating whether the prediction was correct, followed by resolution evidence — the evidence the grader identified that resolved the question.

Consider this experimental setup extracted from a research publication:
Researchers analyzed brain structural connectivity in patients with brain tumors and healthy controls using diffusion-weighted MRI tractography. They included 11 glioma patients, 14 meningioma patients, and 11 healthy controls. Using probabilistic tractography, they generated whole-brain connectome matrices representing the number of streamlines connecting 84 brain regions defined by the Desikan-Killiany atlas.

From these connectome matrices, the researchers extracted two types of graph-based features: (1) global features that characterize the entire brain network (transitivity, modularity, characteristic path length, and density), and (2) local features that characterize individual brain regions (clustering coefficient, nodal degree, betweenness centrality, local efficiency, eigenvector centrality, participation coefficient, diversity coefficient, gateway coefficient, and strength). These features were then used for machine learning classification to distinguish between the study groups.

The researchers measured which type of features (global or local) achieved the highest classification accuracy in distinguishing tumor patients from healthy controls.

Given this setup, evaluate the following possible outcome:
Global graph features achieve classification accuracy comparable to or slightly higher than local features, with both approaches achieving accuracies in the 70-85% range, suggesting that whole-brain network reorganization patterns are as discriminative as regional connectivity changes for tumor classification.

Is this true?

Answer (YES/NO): NO